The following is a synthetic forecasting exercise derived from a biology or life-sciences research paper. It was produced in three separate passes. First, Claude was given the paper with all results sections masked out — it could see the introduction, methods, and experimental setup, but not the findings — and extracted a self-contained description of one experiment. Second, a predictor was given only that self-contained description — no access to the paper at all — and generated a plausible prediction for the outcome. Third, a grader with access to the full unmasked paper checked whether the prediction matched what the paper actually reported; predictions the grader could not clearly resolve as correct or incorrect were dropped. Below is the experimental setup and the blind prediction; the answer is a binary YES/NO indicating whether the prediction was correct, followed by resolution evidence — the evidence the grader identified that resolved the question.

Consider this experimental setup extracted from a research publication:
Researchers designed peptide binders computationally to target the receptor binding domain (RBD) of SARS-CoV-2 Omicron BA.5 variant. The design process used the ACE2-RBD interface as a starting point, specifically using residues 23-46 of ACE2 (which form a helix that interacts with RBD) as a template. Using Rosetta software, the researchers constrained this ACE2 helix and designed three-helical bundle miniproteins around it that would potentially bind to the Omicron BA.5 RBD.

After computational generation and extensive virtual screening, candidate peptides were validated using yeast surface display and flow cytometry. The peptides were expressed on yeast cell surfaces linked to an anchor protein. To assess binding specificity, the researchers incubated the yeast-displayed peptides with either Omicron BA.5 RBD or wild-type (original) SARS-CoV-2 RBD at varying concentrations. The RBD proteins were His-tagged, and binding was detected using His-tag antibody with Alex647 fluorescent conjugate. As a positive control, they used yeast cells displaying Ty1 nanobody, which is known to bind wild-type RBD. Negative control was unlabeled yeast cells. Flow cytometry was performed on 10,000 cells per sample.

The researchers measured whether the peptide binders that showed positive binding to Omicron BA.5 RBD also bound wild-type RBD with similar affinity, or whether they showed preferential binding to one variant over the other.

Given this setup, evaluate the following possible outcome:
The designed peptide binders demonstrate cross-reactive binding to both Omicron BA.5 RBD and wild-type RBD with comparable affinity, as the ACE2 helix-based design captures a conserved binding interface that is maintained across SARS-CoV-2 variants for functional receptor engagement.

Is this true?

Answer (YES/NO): NO